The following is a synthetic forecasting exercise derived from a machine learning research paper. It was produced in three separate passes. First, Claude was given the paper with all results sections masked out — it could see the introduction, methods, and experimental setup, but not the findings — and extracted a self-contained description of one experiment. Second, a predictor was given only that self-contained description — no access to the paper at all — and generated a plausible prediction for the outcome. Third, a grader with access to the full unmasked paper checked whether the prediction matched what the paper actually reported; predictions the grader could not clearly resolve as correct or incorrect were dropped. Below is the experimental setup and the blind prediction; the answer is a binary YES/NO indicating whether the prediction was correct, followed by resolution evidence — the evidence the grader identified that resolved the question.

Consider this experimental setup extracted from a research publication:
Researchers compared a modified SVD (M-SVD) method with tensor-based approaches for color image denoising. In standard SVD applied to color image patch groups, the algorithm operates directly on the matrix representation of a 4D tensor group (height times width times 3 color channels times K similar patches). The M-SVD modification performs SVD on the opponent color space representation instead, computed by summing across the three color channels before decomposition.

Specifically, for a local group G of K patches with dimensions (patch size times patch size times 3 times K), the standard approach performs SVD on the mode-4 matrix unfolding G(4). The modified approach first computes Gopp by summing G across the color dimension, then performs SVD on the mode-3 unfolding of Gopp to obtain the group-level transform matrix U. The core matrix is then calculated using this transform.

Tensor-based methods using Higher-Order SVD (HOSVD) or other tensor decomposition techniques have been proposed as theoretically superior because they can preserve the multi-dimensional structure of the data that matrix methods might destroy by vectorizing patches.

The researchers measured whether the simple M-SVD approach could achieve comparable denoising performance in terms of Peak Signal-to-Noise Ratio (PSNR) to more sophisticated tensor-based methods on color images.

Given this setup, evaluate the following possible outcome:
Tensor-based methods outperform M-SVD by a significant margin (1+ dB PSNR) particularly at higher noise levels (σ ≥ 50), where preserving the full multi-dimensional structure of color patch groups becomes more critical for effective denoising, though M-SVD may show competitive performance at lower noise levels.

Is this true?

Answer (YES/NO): NO